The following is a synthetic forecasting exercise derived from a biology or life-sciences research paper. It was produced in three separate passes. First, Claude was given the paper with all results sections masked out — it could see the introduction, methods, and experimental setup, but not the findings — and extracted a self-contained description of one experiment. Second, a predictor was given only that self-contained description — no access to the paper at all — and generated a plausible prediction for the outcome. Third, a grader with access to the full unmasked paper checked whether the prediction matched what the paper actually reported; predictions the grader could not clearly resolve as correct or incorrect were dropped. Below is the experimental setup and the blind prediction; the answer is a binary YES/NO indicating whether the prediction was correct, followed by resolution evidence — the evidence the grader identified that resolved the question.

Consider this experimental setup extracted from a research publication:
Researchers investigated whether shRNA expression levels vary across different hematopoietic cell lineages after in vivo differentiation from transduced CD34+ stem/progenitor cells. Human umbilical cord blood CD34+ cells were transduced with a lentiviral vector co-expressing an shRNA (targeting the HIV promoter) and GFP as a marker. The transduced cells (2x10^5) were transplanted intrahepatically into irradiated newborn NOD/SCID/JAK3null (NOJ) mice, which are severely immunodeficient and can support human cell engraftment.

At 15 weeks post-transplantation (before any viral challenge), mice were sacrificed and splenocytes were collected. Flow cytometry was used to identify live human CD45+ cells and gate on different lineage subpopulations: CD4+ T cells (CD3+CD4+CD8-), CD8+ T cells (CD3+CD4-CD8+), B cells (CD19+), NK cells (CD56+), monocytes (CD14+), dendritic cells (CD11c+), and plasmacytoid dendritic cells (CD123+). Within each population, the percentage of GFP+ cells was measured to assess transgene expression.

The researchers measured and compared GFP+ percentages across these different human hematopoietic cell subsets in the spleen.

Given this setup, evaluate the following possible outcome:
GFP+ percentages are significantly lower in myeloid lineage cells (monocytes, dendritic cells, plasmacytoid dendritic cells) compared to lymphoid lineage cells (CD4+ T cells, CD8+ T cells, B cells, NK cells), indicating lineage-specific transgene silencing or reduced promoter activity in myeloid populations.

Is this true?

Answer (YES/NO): NO